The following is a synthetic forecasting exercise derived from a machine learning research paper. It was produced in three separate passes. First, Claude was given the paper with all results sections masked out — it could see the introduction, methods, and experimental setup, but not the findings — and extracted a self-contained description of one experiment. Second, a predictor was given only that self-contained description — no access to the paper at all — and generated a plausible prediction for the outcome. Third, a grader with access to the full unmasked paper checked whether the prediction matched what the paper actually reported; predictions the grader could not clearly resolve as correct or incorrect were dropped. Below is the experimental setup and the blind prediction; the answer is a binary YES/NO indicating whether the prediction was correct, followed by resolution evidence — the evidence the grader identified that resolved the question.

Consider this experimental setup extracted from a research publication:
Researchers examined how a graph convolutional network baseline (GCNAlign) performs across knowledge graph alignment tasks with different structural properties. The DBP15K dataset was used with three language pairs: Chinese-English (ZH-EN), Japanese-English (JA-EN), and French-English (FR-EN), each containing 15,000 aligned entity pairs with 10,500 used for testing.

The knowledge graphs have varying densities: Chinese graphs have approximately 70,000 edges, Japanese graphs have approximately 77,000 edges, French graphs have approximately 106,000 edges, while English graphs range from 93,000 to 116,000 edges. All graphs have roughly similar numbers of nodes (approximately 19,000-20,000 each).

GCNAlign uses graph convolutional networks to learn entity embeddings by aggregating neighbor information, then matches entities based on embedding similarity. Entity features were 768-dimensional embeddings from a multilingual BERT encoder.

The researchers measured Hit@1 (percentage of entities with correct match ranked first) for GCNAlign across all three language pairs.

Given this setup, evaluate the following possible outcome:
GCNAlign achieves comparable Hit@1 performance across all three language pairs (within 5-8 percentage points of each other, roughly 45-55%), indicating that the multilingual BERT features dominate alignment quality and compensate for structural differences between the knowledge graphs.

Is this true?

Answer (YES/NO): NO